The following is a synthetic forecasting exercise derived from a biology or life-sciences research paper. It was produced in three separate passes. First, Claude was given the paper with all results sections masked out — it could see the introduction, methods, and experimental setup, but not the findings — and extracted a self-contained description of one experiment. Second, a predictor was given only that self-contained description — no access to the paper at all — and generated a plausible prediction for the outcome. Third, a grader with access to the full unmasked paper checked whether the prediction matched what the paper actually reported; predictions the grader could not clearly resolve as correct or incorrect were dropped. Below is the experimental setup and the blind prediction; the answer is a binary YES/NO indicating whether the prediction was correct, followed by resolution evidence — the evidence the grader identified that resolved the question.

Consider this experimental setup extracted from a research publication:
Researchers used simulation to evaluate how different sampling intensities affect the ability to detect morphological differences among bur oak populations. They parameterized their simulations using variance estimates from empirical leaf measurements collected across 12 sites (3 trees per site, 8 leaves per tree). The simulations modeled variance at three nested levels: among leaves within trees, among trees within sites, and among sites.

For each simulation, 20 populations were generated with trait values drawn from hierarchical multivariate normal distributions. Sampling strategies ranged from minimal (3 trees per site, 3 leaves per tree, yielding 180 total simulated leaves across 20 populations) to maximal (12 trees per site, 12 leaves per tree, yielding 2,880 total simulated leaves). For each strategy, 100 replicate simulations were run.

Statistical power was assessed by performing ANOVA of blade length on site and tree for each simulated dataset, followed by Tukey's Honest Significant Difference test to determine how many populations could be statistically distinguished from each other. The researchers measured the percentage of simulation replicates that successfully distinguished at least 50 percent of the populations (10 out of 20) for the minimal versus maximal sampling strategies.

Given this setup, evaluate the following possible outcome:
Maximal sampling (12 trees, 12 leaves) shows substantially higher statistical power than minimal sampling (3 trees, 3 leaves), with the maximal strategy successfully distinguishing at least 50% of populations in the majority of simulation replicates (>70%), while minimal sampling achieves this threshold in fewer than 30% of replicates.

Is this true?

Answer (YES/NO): YES